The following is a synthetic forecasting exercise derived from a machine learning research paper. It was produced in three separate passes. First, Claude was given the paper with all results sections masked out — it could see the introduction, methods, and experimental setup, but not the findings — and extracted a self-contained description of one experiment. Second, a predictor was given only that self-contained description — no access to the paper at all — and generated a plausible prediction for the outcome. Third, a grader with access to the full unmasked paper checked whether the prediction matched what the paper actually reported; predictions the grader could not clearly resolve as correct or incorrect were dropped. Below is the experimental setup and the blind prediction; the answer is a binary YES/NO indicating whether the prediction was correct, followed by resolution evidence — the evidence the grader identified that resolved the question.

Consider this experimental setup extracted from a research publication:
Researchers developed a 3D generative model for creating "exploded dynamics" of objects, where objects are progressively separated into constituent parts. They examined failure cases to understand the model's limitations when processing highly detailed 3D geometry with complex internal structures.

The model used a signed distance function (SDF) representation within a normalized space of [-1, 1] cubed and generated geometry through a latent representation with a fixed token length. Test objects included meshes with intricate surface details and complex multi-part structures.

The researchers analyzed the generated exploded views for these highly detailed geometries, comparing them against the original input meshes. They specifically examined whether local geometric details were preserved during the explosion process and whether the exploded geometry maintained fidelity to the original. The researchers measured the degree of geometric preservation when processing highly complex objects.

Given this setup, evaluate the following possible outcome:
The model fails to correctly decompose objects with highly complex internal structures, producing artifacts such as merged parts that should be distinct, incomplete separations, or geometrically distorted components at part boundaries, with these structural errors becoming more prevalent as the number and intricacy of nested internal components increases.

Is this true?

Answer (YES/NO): NO